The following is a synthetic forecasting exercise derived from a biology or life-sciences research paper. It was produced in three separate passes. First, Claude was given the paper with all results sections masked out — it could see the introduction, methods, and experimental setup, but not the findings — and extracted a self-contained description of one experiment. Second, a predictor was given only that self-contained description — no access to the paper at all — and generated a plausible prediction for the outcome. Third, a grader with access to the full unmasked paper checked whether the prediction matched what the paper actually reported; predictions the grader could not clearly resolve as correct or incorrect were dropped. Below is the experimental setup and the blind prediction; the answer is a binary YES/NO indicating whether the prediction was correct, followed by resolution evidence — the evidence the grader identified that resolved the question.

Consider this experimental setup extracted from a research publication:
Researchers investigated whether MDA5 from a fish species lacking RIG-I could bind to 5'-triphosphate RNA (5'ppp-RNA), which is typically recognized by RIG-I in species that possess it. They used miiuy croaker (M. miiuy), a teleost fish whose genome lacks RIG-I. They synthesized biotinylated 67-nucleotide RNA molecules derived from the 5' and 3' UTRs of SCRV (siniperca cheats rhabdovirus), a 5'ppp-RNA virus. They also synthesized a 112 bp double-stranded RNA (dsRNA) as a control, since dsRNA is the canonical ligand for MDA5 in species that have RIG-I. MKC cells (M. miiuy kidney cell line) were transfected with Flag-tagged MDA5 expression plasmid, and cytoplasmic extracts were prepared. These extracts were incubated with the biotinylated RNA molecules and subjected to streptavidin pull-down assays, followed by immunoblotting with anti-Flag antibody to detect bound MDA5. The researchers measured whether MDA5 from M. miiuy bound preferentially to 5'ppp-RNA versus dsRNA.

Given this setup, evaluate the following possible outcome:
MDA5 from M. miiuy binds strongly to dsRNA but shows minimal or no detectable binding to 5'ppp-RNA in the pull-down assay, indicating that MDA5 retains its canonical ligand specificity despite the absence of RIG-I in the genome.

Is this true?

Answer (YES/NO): NO